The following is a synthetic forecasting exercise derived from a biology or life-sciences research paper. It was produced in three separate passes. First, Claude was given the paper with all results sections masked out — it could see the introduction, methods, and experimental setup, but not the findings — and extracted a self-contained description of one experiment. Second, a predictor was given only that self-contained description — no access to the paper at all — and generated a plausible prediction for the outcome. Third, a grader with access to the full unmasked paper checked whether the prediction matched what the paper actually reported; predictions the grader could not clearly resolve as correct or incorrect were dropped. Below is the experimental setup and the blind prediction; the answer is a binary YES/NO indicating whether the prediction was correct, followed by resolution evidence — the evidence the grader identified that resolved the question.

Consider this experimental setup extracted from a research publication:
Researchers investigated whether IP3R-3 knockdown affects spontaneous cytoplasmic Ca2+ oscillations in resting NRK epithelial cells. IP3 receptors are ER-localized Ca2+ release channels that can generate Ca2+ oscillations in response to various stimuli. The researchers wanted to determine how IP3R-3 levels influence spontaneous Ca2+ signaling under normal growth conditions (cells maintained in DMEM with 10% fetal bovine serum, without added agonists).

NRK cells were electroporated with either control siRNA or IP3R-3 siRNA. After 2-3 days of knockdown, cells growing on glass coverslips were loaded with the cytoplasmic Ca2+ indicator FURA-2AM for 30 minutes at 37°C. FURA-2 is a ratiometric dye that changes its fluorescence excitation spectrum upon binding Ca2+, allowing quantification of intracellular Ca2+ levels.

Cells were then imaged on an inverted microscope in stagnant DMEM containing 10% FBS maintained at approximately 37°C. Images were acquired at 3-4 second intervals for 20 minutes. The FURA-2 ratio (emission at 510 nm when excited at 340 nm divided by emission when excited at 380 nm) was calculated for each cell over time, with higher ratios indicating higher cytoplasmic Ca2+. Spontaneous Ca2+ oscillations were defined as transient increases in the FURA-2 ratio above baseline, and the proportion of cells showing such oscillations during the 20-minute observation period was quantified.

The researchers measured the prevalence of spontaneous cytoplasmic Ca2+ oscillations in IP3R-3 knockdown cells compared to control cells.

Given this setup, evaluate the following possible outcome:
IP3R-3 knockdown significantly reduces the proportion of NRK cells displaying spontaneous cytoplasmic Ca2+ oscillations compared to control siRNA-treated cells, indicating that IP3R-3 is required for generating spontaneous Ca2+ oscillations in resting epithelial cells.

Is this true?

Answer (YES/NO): NO